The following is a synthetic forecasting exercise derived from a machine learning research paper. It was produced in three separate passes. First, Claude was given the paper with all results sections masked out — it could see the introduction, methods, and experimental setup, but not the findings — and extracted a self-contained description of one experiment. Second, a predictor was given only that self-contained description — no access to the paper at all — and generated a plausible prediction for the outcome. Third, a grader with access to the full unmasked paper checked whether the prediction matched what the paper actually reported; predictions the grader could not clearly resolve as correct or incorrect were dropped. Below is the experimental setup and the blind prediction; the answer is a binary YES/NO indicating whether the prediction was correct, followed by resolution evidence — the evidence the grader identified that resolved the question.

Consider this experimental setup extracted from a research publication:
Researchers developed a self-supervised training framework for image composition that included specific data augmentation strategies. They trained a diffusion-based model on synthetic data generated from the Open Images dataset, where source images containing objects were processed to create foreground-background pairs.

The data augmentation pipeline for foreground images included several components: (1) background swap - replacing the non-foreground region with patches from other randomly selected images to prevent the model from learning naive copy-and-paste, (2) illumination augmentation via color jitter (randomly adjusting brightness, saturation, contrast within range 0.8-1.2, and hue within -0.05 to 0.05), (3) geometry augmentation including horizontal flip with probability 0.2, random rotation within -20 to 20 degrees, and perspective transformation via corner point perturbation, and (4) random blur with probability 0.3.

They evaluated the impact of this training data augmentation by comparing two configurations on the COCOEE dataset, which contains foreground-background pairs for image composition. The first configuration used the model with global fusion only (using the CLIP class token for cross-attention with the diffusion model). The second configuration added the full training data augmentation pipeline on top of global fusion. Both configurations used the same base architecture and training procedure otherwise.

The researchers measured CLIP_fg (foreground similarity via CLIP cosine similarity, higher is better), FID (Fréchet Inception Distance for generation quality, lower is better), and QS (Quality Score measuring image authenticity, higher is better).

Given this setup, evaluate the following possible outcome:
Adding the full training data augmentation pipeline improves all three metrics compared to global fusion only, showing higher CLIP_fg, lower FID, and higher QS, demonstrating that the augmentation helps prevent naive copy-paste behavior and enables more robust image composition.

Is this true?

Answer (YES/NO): YES